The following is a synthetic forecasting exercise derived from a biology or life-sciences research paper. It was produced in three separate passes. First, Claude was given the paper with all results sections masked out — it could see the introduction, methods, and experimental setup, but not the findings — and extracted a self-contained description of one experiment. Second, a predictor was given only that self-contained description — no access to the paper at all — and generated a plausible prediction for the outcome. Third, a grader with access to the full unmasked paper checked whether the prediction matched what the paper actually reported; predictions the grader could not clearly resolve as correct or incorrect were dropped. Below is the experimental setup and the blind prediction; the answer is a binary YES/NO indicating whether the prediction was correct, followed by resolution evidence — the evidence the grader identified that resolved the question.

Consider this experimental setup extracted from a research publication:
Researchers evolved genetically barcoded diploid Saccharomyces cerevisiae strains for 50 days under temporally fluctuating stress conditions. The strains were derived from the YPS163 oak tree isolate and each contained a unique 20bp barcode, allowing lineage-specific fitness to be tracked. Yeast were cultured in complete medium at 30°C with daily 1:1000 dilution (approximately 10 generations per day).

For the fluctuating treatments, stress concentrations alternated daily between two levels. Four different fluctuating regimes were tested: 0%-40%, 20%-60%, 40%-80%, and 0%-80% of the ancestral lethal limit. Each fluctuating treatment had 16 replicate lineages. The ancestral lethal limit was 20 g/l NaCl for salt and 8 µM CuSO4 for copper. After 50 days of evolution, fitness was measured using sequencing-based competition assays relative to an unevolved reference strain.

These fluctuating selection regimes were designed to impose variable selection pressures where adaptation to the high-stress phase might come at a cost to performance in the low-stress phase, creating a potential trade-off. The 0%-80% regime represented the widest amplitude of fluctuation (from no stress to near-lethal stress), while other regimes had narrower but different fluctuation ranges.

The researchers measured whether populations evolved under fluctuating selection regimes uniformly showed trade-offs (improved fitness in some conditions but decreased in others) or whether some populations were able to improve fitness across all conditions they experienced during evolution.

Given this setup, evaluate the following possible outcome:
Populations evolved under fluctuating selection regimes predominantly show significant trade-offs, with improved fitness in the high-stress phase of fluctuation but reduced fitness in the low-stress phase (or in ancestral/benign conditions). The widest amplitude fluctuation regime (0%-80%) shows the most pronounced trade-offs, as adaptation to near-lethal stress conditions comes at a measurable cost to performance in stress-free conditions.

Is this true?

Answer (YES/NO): NO